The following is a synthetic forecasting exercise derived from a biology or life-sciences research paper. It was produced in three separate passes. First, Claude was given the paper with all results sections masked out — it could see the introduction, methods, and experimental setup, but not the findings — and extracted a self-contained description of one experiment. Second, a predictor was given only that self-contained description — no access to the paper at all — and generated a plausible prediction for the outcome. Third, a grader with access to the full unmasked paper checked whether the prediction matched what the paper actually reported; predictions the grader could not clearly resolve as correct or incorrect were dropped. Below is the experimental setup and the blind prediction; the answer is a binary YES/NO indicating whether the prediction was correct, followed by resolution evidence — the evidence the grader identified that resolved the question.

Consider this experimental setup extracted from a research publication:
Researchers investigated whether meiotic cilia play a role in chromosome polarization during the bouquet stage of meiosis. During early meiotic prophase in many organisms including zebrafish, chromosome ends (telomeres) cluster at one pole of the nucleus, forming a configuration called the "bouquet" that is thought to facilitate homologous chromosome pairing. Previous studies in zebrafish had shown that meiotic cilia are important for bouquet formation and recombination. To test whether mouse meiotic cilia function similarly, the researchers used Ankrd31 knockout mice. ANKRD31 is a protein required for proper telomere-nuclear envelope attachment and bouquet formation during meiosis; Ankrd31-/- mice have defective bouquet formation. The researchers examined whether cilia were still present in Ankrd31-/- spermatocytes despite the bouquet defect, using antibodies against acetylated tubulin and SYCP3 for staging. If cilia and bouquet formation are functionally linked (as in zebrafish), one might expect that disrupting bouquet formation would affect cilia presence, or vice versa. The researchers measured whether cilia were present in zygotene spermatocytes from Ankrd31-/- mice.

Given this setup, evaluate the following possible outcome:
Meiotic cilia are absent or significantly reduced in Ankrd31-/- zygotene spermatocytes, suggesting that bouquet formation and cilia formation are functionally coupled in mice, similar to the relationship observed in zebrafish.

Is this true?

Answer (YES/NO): NO